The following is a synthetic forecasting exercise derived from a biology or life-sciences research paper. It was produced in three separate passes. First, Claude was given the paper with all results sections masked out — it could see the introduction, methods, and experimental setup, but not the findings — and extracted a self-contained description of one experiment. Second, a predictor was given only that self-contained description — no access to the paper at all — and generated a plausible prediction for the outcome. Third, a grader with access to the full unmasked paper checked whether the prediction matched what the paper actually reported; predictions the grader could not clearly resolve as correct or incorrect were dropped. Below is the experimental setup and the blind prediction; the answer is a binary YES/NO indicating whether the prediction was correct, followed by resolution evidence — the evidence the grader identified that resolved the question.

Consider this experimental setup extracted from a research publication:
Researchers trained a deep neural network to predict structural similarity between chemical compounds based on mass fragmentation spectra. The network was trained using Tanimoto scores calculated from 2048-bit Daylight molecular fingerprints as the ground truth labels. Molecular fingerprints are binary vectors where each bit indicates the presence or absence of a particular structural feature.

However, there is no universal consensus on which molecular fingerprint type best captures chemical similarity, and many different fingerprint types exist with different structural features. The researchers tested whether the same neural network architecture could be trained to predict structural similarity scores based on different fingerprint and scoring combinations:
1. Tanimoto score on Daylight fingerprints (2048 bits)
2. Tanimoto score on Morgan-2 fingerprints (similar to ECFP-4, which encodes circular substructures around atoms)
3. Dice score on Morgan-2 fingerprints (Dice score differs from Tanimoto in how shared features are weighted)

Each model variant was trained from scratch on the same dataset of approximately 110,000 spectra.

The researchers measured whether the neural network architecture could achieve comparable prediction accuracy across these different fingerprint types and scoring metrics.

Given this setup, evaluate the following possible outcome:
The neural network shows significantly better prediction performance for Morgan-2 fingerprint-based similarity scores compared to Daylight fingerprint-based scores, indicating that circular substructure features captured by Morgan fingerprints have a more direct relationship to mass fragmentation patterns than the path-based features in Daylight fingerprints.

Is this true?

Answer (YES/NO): NO